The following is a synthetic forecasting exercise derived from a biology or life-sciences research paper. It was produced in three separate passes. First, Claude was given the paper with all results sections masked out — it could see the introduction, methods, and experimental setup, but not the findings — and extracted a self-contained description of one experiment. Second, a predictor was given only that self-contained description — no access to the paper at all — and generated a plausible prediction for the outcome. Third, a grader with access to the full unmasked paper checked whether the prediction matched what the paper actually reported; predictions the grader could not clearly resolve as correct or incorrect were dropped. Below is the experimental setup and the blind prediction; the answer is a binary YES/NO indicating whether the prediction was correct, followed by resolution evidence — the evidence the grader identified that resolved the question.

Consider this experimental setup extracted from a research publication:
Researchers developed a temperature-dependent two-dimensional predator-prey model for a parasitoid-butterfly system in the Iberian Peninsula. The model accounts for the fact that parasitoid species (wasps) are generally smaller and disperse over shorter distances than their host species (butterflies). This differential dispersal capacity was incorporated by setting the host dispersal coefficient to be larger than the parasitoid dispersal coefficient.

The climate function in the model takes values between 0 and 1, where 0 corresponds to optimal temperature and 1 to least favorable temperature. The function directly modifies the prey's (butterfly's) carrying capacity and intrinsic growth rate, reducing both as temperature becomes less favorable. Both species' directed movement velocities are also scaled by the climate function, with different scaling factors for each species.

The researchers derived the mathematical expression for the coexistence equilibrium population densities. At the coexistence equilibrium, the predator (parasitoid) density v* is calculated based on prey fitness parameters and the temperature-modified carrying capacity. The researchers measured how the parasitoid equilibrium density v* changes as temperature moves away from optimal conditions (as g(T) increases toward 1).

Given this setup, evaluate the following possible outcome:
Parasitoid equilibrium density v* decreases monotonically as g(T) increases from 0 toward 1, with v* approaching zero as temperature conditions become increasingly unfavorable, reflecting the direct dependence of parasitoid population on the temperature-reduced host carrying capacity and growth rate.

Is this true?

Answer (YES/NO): YES